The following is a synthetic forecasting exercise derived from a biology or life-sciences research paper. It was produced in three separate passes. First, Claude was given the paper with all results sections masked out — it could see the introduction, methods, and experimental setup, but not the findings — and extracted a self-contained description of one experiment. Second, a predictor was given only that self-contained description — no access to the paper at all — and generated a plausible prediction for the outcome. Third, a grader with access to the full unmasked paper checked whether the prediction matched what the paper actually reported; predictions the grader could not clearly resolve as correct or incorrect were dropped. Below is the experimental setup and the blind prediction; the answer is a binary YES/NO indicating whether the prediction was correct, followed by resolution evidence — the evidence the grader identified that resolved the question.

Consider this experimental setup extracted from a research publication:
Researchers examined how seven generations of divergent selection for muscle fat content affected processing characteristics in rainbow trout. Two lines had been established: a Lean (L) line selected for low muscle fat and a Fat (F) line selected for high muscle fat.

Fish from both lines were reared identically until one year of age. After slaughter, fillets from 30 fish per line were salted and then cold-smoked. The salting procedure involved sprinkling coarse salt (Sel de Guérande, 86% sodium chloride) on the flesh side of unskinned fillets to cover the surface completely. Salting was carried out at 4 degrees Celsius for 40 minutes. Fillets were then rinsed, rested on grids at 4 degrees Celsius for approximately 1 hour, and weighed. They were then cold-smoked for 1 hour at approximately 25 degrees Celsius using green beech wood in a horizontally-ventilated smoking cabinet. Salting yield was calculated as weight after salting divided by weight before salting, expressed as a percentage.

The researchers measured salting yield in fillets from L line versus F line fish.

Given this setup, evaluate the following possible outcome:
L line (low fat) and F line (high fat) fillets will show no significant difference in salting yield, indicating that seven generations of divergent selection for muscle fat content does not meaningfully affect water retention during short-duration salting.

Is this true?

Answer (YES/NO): NO